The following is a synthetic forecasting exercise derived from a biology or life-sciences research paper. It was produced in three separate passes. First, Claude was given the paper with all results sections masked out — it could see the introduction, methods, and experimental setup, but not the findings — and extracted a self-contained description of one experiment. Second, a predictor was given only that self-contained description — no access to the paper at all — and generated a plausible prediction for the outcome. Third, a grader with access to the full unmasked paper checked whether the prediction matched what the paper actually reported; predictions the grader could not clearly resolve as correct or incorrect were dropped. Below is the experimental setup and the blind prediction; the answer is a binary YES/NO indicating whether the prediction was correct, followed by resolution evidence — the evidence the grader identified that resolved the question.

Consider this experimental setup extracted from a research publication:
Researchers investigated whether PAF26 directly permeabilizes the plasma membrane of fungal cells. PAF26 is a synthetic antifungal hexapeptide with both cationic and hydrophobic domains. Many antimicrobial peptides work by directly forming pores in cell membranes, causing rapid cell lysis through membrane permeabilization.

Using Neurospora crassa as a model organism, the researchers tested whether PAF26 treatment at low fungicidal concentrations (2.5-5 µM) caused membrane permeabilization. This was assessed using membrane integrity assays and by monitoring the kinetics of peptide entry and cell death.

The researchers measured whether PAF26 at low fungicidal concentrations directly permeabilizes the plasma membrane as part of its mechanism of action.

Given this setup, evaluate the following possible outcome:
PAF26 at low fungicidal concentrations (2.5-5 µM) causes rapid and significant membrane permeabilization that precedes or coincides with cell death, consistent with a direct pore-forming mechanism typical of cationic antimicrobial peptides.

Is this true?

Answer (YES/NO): NO